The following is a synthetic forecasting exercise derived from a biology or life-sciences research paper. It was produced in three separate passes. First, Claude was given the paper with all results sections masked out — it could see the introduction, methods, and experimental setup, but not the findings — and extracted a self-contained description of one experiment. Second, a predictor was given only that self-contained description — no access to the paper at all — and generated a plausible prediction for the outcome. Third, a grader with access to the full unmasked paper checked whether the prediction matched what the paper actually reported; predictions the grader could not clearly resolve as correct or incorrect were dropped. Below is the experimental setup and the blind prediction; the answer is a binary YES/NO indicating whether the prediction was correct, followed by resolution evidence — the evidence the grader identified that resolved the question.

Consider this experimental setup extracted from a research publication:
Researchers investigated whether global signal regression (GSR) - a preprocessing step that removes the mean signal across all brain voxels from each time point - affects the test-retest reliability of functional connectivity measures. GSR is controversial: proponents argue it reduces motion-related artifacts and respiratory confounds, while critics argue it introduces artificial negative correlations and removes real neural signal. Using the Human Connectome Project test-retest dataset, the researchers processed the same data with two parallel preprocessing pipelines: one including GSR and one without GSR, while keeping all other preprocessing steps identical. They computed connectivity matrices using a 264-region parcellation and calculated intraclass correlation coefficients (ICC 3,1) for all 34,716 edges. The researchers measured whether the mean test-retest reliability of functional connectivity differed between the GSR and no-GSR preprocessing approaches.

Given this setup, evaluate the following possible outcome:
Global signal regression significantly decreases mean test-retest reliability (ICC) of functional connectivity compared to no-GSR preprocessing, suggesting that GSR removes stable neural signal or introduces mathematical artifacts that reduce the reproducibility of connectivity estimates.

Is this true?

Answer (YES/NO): YES